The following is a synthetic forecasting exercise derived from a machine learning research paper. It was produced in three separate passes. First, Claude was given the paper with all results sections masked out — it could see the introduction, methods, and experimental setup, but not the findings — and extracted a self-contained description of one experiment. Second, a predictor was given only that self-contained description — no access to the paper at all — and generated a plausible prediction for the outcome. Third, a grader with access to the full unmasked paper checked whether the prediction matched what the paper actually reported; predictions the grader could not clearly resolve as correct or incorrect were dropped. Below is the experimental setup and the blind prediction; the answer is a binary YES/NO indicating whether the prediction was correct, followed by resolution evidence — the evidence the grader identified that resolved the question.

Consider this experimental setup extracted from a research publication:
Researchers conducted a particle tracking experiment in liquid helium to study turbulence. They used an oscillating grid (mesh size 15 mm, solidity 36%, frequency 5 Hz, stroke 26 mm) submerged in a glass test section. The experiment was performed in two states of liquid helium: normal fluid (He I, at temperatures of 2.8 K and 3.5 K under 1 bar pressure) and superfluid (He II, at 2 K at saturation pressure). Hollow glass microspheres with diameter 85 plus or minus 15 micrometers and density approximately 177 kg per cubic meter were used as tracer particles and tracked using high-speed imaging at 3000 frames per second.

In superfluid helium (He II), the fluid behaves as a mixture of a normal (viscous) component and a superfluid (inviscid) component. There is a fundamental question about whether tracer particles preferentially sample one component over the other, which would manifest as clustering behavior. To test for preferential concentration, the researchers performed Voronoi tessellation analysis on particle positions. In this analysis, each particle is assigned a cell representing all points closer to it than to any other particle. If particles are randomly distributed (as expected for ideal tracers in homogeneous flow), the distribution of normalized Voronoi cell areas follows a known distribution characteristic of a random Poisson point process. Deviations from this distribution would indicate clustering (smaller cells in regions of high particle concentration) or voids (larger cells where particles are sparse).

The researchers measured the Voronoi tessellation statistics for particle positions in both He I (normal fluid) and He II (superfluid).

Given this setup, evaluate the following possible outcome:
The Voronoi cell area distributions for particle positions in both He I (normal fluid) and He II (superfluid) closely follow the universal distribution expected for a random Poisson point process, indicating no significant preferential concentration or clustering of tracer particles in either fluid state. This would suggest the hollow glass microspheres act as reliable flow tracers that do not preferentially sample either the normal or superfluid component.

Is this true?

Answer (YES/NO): YES